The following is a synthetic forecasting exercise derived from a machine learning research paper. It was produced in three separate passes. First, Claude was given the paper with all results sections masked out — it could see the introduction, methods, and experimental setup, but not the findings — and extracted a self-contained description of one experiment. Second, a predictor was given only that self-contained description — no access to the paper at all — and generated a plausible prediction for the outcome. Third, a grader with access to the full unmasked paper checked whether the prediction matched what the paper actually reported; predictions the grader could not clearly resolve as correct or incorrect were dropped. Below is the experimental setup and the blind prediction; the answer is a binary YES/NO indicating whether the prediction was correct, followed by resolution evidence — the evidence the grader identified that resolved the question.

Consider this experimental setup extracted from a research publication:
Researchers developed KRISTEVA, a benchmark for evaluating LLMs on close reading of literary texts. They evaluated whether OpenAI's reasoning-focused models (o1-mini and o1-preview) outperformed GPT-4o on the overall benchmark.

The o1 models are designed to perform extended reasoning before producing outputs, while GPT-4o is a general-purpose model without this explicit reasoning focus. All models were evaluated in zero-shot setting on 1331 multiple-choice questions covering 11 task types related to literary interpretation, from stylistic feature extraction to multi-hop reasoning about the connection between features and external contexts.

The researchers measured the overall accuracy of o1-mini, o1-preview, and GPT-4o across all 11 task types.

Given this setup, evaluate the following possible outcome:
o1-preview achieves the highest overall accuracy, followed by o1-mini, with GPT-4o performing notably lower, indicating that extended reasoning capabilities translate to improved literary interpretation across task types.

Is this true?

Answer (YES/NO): NO